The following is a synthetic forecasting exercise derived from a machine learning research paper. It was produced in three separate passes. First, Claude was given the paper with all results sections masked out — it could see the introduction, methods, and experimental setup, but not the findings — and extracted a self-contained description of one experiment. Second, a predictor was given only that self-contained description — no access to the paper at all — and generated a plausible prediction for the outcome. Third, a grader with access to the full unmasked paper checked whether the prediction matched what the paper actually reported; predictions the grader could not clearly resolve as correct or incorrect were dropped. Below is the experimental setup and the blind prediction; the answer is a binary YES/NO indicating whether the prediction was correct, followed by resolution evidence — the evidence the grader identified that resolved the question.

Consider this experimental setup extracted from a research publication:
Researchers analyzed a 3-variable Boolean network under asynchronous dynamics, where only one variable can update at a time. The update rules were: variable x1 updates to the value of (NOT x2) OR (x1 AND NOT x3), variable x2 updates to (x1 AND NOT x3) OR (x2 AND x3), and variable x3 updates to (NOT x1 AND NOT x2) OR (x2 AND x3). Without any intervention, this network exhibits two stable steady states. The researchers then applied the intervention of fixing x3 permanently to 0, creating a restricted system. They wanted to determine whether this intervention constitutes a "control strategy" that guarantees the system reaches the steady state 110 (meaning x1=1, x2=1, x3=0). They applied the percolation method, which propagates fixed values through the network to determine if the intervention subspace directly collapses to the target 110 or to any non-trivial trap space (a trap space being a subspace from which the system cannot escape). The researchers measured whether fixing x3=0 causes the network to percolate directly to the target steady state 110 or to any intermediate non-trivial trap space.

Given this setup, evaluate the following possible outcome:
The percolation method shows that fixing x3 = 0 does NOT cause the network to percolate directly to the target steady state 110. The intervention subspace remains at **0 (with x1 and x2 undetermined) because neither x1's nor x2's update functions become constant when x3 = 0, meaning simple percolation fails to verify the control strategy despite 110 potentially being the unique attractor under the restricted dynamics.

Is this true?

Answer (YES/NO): YES